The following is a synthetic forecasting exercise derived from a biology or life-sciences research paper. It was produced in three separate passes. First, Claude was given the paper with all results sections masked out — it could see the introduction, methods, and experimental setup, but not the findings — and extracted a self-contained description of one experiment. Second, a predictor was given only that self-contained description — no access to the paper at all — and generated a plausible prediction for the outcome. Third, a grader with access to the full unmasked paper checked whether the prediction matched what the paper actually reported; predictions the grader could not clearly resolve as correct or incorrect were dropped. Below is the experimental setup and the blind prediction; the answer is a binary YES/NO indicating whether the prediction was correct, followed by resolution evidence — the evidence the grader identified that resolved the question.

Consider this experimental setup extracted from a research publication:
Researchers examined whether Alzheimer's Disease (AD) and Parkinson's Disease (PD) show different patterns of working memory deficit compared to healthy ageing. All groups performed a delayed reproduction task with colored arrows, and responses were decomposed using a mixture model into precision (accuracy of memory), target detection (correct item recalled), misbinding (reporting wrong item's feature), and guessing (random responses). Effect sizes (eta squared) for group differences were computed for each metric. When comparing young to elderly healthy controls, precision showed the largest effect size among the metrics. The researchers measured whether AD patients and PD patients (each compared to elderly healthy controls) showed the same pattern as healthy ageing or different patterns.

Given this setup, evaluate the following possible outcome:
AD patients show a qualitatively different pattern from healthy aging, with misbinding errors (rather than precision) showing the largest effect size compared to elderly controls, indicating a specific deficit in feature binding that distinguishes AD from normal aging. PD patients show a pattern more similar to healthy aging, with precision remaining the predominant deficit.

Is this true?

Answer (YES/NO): NO